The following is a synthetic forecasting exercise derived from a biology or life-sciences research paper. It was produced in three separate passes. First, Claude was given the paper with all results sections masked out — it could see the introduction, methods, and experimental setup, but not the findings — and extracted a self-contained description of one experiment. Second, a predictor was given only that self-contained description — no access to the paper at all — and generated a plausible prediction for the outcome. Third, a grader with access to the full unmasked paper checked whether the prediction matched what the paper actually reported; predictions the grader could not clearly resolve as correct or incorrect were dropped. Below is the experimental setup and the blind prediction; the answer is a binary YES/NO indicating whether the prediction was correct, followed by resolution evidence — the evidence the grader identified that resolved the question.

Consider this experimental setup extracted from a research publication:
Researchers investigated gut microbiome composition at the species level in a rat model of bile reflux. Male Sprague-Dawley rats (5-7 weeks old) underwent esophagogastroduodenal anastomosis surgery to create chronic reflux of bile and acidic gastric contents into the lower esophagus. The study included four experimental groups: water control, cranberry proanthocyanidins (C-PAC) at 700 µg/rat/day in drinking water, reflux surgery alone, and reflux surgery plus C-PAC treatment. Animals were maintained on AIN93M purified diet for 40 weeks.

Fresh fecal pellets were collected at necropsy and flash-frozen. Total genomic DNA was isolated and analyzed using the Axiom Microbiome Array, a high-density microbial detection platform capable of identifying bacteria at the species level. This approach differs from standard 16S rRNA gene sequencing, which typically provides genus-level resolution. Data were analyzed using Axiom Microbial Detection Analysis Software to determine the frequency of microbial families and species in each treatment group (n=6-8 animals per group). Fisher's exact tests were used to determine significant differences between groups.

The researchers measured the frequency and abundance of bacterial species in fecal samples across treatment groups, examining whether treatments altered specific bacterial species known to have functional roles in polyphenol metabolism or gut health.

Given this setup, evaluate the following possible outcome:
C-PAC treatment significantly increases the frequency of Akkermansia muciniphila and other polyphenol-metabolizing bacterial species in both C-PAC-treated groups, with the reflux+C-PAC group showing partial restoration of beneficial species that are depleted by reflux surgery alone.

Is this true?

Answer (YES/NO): NO